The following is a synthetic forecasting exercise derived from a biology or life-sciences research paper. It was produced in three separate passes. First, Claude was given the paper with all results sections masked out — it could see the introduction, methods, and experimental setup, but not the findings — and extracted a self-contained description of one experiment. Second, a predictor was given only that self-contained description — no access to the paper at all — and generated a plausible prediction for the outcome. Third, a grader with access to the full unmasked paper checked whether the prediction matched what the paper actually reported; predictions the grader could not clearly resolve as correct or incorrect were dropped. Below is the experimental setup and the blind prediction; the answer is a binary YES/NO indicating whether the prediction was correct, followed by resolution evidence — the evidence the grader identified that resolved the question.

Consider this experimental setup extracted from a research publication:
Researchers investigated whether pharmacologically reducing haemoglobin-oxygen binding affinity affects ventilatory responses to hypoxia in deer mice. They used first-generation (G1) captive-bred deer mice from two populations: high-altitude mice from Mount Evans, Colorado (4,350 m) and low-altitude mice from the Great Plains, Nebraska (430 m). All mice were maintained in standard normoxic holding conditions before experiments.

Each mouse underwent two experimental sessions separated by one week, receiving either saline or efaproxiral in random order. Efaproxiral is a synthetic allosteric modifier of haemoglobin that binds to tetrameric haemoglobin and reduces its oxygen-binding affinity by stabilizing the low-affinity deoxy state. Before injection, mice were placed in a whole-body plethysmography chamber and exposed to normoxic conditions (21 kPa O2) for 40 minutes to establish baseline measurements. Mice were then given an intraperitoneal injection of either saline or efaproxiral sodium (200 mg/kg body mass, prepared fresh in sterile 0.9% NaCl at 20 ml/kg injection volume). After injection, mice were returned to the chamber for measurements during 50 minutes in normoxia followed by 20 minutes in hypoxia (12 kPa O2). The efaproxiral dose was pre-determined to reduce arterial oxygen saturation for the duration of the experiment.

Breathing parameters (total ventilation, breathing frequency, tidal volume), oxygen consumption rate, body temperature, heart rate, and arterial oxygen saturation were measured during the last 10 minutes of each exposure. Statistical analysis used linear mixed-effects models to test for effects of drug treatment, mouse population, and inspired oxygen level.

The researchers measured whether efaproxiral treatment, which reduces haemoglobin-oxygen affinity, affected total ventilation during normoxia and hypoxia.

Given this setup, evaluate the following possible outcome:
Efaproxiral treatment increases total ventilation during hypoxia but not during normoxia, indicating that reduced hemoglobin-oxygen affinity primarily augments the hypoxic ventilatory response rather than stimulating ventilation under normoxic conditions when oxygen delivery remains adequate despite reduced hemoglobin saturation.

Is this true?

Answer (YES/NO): NO